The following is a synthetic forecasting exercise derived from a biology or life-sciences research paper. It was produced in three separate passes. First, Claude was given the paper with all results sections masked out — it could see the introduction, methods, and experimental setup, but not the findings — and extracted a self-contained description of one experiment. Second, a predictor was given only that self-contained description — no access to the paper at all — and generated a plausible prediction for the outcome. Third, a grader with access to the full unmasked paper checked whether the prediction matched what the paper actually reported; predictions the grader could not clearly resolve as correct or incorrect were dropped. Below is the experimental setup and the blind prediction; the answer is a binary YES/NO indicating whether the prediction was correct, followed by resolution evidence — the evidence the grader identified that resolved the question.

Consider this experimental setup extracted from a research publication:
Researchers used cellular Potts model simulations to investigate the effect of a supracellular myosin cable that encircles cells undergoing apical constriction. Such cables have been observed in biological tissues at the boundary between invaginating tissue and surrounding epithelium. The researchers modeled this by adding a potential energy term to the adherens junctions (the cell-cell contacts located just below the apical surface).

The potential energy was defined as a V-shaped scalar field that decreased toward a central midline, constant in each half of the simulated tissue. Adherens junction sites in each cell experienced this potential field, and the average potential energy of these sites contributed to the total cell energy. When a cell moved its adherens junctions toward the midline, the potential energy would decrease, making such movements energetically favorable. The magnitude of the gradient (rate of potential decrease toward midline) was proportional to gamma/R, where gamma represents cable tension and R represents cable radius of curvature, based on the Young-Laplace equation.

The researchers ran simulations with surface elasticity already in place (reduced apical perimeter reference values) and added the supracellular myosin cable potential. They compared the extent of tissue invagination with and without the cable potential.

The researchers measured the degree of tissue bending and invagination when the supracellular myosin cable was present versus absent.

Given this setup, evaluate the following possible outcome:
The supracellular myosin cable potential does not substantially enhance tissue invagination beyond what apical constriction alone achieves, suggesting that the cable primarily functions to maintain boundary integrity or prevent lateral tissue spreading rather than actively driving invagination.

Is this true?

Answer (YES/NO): NO